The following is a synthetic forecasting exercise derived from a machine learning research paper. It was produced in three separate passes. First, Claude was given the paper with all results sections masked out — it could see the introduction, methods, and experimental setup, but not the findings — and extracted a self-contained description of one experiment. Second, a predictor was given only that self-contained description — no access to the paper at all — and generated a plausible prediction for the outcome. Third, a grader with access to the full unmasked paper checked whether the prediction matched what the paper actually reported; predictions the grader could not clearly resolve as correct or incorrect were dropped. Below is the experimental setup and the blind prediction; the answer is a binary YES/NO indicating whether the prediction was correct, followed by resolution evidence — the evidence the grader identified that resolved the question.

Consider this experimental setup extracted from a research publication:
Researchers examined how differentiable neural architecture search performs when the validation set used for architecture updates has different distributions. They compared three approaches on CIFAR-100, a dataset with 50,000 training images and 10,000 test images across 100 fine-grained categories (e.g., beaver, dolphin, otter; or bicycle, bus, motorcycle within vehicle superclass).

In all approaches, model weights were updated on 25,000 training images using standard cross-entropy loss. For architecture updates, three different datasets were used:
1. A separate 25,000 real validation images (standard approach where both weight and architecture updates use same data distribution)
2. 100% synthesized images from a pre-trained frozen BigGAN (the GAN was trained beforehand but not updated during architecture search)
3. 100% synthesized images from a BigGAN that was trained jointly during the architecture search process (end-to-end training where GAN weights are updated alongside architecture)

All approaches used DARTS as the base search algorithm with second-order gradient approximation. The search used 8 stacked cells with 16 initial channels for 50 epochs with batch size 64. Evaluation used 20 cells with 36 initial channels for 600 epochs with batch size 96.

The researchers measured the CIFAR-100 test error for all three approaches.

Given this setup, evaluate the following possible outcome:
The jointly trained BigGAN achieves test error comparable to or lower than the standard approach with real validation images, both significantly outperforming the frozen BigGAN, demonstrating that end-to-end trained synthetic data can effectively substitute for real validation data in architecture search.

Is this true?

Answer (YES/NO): NO